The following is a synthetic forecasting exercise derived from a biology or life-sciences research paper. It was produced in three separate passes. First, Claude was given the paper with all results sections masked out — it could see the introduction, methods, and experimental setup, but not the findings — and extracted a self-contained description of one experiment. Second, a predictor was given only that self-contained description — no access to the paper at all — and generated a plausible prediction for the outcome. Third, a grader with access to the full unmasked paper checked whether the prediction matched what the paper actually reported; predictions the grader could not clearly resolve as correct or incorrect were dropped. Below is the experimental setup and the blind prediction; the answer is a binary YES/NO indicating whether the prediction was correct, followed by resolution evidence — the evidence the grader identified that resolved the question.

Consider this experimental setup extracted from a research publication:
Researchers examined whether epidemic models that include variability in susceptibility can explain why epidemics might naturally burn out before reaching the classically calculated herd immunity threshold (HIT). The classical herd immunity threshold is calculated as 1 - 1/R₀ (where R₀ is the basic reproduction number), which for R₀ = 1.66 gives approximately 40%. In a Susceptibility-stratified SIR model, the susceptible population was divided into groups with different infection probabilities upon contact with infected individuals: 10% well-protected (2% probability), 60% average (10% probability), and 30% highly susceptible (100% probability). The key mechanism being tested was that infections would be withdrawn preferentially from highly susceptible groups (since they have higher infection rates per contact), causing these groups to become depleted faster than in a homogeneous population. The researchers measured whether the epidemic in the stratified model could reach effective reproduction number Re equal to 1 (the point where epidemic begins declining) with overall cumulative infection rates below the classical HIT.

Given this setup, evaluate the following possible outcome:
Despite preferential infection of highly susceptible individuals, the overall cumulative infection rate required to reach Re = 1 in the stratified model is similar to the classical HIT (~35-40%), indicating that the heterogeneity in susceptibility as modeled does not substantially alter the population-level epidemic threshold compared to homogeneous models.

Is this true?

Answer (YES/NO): NO